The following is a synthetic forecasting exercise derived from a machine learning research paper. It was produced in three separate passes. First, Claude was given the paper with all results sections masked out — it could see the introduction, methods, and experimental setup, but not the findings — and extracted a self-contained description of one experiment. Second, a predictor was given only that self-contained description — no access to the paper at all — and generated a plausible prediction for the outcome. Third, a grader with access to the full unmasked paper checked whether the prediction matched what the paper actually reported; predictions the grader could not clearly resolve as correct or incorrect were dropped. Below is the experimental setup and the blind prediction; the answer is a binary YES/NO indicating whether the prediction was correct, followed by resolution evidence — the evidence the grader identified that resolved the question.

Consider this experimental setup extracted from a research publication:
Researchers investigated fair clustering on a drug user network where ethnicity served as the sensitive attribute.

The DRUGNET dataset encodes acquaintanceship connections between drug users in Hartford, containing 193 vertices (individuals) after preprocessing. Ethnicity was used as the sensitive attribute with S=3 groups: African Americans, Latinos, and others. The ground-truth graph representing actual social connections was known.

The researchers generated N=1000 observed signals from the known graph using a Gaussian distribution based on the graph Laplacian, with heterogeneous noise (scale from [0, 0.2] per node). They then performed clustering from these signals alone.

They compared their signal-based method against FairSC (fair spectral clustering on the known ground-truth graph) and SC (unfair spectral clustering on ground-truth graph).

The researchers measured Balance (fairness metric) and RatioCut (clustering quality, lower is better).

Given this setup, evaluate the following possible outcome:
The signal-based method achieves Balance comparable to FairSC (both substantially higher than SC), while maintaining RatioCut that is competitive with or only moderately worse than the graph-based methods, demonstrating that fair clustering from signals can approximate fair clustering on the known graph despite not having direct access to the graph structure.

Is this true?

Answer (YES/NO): NO